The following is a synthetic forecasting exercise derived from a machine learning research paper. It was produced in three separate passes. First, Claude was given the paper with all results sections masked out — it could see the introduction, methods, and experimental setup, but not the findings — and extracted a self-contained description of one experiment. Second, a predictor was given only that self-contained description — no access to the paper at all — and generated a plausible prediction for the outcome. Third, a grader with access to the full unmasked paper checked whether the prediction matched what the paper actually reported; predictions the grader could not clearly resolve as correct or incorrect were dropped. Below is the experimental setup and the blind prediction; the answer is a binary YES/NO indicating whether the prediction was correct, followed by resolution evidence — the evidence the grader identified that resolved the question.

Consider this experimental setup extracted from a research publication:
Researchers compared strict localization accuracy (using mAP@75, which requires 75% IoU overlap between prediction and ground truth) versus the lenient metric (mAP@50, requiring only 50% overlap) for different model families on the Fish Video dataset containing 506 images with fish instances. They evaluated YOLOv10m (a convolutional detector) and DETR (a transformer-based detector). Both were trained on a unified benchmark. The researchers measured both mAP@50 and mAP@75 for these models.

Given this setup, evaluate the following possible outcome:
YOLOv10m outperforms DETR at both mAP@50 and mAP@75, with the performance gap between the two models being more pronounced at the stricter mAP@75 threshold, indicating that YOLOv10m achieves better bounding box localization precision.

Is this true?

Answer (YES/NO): YES